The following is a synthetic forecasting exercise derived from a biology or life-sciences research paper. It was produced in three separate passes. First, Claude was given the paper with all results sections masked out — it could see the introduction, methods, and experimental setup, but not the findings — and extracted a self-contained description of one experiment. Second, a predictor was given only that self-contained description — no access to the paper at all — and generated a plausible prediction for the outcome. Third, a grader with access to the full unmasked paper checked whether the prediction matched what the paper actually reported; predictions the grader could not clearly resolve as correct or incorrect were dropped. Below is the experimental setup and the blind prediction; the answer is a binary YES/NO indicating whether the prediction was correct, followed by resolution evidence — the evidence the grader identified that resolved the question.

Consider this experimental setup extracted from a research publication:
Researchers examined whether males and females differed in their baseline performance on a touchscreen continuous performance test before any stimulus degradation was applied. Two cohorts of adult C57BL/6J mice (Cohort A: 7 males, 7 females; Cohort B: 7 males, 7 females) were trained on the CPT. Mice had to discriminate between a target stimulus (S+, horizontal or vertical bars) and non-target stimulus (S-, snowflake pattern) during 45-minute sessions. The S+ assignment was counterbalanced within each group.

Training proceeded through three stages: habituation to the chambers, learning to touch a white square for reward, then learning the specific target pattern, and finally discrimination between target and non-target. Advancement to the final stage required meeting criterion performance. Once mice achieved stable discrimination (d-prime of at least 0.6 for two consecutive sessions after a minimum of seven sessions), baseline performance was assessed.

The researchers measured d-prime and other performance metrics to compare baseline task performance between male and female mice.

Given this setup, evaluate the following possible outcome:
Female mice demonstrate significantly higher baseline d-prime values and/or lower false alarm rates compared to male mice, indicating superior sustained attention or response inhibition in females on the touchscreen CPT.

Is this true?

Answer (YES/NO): NO